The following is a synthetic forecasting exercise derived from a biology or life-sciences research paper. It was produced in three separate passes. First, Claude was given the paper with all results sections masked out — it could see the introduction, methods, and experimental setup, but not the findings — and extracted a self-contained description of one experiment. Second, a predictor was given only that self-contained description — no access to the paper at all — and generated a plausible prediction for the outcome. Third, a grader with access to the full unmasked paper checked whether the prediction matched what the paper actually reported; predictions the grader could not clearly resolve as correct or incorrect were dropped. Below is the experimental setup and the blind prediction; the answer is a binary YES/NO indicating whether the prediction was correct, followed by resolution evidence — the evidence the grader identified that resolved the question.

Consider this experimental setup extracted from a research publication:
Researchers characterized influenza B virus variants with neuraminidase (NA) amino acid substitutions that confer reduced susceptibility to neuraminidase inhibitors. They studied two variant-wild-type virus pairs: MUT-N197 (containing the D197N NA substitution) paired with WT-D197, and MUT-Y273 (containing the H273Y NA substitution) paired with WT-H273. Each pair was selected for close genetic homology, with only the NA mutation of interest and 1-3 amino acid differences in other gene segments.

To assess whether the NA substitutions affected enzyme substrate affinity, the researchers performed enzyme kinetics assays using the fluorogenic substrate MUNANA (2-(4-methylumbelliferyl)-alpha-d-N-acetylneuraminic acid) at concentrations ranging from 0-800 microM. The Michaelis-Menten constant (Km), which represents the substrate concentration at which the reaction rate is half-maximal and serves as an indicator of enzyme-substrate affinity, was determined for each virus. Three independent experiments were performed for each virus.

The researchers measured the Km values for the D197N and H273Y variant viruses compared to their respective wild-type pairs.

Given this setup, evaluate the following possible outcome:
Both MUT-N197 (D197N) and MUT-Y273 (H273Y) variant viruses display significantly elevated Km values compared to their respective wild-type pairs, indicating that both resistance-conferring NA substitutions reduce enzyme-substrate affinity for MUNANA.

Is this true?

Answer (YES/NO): NO